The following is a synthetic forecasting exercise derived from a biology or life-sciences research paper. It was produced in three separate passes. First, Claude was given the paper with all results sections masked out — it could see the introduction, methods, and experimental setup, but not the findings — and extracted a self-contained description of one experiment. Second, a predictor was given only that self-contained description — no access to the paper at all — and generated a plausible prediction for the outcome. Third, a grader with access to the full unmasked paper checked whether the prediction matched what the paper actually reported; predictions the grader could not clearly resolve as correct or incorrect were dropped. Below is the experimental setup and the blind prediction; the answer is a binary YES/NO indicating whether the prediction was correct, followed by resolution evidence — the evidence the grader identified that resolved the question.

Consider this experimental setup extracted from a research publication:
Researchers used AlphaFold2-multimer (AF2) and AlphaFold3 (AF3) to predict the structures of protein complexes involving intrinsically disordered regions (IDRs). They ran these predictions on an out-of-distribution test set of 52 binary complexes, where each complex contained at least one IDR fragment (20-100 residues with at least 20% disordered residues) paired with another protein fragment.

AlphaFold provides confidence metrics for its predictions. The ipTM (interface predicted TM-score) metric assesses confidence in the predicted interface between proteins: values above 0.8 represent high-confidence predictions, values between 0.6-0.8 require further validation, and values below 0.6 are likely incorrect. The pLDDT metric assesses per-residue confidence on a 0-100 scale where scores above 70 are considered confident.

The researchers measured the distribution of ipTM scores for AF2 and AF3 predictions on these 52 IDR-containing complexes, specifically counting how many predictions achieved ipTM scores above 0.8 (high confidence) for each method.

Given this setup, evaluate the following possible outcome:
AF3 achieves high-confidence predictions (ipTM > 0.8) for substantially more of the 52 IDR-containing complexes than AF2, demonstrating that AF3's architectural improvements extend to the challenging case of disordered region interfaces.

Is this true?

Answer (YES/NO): NO